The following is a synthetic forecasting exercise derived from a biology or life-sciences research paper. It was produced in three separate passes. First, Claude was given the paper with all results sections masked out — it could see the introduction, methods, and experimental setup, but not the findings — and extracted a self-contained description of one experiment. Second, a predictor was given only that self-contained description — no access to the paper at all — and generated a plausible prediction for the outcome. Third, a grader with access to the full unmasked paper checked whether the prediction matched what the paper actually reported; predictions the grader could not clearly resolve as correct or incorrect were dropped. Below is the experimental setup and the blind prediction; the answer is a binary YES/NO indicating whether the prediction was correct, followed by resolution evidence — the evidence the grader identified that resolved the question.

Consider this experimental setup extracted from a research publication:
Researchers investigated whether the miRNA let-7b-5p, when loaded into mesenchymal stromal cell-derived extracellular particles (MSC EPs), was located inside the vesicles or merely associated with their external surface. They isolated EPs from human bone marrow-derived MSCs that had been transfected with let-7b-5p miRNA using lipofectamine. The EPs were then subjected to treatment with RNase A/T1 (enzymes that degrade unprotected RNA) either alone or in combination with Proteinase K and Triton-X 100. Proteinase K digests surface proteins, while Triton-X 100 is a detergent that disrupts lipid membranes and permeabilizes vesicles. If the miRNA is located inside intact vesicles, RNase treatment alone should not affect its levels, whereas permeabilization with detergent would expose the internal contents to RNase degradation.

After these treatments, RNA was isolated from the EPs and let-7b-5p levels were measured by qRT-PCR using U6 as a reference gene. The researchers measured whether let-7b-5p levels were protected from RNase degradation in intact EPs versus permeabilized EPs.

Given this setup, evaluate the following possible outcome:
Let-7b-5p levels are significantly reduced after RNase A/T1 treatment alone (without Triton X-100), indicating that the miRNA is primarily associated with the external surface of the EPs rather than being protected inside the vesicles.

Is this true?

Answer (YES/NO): NO